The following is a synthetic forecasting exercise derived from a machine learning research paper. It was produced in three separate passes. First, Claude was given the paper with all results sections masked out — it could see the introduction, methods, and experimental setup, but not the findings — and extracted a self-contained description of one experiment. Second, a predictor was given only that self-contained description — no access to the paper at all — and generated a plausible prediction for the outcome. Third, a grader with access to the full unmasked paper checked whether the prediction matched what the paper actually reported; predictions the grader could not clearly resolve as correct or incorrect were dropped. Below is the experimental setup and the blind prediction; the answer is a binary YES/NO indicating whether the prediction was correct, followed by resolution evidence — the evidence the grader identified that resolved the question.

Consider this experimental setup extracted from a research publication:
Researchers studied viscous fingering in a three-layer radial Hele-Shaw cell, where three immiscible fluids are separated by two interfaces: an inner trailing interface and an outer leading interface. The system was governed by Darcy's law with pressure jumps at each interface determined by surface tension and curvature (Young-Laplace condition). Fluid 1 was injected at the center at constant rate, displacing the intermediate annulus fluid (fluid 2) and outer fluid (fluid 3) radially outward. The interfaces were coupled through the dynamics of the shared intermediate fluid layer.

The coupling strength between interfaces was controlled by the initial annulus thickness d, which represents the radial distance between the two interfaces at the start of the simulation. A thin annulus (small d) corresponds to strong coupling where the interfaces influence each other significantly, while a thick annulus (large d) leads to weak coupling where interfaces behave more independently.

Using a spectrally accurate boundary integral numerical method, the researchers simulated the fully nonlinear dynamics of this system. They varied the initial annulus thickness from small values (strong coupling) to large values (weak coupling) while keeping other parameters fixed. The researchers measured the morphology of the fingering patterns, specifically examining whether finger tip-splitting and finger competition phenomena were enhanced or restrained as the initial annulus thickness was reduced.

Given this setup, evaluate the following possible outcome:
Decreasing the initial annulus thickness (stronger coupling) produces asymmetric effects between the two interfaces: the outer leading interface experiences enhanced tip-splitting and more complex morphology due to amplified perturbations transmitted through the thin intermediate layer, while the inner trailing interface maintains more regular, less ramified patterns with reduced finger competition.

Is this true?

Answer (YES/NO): NO